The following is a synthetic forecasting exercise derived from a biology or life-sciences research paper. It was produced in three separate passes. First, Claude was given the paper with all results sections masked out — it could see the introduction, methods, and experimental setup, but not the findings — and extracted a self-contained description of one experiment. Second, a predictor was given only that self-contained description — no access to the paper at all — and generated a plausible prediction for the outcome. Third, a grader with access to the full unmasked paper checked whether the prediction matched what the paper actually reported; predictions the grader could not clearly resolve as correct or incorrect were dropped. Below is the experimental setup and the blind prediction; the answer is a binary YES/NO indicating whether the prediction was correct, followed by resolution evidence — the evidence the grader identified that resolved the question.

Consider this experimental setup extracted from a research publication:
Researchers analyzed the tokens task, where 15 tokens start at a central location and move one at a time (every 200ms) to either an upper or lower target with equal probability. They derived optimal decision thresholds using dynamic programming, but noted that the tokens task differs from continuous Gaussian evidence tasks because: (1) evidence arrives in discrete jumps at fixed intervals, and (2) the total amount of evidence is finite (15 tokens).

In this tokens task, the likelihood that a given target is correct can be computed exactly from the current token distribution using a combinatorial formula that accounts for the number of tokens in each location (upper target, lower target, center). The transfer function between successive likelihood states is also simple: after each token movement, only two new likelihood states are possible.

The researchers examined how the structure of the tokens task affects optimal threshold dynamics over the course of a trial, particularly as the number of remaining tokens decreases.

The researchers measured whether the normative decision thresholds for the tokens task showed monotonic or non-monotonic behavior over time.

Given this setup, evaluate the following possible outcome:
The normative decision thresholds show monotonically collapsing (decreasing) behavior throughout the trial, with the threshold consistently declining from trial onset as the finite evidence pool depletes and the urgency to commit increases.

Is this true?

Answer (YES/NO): NO